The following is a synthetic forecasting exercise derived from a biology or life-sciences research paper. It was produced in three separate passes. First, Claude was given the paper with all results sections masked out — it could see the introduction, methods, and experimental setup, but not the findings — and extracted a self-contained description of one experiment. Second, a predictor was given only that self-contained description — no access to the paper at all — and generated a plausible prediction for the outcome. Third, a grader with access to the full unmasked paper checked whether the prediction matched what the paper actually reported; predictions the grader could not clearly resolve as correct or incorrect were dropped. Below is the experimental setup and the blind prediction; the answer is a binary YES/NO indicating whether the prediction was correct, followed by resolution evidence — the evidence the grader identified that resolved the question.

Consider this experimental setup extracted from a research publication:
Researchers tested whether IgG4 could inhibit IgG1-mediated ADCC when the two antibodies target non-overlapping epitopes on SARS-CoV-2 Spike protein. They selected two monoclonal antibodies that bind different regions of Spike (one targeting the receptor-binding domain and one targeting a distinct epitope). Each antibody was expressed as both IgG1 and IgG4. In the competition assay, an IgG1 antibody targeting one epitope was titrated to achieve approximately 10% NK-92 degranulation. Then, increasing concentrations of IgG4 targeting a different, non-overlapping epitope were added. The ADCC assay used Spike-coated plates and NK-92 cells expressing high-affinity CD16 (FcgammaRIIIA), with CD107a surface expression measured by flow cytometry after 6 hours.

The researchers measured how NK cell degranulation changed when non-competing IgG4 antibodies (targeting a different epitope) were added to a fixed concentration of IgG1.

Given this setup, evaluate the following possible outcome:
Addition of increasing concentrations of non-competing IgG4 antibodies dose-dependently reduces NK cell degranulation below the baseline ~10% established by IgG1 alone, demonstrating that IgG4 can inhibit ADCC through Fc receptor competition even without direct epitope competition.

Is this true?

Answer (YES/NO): NO